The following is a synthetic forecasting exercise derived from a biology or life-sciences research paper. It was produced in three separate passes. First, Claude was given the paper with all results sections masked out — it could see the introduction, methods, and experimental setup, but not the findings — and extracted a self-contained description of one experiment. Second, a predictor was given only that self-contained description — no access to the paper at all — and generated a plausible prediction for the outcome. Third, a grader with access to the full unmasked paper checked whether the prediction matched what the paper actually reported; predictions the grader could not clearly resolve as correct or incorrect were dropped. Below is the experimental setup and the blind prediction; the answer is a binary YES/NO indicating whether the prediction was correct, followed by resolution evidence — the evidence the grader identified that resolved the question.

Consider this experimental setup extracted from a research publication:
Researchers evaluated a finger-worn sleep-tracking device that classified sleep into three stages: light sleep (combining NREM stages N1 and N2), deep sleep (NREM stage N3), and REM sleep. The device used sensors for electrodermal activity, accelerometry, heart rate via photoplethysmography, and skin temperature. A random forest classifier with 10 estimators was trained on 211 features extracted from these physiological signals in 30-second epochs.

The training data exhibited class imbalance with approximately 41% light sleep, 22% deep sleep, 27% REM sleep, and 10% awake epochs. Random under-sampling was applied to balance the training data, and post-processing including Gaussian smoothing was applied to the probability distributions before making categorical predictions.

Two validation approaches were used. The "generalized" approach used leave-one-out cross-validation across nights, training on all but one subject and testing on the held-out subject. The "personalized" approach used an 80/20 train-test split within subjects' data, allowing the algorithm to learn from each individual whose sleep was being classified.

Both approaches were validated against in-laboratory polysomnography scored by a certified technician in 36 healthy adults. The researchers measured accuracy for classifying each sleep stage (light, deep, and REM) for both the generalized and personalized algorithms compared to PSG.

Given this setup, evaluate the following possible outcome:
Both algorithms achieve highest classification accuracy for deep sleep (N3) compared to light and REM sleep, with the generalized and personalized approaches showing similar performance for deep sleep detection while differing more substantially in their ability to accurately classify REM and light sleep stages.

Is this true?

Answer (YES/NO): NO